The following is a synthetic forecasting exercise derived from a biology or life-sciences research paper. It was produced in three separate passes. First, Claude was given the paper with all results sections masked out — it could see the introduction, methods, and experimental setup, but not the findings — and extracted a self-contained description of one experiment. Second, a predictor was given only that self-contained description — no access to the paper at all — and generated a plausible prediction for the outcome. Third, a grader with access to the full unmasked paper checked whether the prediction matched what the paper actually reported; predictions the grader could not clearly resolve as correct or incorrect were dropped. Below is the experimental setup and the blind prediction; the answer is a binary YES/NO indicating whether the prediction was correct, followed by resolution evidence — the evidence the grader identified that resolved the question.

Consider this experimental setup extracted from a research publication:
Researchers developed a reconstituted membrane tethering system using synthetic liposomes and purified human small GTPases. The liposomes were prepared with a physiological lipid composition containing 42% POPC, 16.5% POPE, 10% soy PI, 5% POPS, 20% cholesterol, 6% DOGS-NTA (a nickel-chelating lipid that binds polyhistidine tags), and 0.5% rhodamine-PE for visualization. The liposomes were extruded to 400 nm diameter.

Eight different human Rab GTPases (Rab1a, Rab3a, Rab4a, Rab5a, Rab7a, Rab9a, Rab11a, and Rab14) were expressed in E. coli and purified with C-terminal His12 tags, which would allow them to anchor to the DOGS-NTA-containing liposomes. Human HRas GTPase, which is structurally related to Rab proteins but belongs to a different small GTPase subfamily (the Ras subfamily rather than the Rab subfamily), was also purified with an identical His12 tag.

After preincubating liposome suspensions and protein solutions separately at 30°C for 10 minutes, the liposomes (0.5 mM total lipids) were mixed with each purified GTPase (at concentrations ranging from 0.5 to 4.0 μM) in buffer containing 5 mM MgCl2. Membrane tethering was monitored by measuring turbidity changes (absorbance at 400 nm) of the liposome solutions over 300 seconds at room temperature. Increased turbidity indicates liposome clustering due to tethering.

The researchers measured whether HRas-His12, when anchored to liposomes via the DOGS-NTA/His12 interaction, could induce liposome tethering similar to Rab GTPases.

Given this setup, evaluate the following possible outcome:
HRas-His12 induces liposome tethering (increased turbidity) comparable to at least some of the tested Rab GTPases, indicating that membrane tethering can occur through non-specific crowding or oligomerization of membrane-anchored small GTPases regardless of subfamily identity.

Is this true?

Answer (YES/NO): NO